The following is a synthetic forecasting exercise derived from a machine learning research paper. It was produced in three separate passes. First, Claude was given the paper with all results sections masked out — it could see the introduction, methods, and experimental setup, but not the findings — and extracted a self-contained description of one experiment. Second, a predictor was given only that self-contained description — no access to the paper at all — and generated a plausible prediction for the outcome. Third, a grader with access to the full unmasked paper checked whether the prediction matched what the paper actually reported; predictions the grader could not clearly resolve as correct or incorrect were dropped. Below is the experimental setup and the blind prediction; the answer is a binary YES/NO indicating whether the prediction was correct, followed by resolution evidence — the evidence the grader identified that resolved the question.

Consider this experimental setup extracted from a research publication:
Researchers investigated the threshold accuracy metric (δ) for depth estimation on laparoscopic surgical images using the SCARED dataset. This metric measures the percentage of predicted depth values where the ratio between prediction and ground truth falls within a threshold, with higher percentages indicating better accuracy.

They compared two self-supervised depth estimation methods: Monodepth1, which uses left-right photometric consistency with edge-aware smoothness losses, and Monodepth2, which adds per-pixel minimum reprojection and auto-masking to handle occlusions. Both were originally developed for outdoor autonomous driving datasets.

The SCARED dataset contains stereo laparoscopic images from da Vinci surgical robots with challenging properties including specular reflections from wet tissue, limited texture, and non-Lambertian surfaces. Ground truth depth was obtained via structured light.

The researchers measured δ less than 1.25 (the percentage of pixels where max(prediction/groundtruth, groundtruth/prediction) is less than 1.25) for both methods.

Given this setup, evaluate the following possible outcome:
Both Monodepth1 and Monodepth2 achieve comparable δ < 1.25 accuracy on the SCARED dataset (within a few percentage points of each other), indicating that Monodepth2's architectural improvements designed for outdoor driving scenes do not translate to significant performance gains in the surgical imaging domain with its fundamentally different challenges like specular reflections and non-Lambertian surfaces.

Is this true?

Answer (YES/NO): NO